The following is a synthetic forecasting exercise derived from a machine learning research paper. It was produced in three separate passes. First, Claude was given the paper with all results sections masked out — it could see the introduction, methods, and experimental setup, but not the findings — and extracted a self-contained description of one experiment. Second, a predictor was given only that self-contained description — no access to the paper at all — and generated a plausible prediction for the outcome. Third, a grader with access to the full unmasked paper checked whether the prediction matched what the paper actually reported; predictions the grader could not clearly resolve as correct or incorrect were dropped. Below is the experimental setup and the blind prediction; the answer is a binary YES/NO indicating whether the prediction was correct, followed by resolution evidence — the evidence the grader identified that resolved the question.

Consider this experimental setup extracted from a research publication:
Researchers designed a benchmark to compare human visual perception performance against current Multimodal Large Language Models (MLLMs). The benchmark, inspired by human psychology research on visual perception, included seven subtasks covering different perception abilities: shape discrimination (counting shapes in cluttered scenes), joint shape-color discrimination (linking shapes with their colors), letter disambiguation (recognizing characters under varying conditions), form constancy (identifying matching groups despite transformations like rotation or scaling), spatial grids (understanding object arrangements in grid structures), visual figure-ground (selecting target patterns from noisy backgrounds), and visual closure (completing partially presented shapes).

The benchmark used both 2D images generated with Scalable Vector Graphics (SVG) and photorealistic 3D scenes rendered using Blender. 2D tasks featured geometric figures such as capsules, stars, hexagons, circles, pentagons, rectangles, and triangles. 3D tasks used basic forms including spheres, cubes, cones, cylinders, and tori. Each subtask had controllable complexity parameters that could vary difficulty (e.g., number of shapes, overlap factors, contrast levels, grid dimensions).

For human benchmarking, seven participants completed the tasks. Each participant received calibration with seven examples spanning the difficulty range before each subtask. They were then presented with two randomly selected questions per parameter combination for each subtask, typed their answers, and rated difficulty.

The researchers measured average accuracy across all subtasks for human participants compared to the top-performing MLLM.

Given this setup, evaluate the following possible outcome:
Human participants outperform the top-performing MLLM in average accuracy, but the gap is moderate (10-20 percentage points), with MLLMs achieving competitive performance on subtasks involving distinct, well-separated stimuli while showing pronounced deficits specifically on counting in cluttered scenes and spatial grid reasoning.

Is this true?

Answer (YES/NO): NO